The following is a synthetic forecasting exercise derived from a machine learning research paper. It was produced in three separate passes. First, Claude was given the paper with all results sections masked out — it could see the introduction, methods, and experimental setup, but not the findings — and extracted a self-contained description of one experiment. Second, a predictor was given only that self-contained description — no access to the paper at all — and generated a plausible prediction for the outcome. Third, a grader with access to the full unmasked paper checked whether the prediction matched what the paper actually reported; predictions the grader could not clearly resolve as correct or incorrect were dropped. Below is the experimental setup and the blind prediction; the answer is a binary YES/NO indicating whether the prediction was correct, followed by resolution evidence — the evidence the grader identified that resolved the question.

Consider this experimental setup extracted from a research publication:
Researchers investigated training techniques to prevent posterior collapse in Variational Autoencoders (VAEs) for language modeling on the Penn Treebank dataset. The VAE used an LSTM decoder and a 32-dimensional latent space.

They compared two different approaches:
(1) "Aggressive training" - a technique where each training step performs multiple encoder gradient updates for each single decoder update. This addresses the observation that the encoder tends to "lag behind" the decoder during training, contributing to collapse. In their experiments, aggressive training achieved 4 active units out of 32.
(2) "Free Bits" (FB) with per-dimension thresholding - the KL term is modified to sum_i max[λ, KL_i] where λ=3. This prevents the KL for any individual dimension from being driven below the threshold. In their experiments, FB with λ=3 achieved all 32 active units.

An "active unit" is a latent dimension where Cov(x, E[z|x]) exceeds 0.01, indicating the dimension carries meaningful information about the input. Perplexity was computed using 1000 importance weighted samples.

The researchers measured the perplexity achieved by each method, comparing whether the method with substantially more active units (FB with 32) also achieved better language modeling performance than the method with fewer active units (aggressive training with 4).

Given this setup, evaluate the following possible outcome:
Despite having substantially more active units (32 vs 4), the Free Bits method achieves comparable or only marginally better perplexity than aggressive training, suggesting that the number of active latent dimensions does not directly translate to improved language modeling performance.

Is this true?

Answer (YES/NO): NO